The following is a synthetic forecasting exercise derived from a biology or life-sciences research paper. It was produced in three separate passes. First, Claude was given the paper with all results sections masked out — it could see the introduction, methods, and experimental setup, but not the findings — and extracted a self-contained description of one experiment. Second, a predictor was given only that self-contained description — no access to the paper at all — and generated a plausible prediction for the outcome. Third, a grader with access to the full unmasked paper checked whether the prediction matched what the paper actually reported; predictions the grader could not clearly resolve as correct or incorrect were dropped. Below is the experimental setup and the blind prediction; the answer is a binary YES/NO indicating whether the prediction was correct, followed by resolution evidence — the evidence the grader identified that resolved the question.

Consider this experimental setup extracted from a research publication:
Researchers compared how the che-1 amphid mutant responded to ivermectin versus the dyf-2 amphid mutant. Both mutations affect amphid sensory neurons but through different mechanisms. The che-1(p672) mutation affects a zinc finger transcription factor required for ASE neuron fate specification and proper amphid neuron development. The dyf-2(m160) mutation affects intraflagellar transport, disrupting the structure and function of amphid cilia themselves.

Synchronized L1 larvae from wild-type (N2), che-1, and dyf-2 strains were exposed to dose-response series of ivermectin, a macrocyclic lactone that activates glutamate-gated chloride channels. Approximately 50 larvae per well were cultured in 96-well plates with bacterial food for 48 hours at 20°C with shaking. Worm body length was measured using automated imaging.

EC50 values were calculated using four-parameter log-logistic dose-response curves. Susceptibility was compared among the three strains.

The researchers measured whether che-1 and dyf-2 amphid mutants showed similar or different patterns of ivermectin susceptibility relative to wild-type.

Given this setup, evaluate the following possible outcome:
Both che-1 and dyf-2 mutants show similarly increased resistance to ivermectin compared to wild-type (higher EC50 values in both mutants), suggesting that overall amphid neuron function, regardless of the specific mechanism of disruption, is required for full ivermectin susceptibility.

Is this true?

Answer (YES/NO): YES